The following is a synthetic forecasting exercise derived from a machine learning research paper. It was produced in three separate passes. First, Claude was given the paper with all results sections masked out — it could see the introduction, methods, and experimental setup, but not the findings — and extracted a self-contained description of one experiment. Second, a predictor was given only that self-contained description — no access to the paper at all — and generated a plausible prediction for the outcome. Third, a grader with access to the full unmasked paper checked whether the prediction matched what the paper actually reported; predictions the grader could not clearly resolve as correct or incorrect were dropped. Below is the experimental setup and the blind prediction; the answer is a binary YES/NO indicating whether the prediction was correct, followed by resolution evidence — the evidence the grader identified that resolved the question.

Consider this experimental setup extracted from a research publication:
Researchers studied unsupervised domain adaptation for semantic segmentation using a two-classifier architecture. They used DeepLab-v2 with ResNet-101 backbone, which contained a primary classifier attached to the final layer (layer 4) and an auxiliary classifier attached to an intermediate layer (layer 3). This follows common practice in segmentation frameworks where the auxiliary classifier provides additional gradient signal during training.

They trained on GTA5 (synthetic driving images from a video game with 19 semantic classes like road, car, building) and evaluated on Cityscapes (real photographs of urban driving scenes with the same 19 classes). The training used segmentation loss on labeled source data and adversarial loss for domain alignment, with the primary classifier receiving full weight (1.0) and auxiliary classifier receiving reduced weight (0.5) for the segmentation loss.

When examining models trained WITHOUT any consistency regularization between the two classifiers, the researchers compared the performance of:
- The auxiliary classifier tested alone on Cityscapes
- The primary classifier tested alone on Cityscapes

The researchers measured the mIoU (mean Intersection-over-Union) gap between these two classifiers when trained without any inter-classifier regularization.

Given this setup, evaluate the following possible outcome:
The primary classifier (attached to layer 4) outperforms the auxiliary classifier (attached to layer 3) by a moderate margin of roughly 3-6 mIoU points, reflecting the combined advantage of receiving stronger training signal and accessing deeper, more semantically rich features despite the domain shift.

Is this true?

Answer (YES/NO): YES